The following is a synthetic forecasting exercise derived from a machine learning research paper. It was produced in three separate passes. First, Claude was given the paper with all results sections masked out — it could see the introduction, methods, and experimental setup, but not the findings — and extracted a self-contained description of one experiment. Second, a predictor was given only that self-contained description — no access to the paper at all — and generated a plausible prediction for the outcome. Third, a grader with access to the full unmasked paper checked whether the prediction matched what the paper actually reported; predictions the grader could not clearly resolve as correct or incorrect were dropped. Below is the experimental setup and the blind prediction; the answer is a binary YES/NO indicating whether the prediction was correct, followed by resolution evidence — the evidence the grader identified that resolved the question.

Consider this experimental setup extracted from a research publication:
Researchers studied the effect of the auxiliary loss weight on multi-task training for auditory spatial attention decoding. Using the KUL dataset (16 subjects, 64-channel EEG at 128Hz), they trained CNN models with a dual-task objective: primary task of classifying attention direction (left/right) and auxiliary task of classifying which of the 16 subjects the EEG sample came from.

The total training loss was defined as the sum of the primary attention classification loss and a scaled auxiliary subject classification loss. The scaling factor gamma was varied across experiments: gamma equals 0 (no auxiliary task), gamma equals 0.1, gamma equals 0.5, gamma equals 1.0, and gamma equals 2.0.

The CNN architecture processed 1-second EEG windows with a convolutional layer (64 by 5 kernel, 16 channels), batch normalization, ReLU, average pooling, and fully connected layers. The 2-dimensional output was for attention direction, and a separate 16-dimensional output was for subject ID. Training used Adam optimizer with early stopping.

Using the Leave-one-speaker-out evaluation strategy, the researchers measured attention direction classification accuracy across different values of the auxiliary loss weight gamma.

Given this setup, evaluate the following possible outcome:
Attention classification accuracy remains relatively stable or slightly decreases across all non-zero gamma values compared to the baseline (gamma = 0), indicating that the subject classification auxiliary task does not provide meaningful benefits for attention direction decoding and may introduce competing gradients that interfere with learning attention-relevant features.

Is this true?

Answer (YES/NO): NO